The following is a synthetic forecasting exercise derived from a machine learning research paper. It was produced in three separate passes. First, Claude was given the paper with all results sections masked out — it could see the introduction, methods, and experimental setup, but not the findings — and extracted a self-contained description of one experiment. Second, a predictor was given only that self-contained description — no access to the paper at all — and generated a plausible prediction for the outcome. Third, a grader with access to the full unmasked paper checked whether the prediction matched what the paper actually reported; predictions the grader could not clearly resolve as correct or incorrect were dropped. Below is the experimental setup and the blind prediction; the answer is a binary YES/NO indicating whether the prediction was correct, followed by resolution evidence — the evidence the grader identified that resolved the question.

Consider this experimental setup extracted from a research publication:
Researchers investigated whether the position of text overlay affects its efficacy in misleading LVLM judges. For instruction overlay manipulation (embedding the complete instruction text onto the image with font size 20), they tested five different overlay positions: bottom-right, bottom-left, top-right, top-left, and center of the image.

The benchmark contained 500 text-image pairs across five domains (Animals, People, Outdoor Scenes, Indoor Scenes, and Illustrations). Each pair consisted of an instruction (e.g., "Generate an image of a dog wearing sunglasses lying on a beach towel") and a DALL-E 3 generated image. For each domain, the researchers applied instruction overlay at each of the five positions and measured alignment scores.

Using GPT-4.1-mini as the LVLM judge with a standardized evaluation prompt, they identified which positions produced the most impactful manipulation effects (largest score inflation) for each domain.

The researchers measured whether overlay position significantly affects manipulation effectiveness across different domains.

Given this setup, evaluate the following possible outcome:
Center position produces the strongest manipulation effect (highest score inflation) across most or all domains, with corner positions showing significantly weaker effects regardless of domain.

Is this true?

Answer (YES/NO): NO